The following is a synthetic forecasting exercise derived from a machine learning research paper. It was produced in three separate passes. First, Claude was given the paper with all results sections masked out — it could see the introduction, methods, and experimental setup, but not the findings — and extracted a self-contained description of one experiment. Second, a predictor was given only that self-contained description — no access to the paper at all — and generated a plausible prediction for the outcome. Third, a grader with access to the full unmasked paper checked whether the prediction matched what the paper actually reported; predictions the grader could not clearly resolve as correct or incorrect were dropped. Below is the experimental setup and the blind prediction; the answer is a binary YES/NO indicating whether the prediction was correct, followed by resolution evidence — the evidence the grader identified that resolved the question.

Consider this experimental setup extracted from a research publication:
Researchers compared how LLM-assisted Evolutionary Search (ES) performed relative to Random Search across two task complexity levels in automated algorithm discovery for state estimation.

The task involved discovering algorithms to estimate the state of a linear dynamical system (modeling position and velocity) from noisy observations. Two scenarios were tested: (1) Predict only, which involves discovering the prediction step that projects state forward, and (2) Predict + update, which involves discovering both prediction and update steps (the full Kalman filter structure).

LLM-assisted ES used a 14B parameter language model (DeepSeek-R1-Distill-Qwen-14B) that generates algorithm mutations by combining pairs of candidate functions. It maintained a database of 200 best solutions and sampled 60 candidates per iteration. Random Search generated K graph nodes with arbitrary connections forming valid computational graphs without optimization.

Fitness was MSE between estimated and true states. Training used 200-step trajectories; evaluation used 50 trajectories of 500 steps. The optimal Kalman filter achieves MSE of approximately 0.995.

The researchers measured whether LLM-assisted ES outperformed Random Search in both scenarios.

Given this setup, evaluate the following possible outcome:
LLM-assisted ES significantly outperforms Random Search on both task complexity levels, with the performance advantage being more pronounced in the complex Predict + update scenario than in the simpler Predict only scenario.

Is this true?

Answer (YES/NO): NO